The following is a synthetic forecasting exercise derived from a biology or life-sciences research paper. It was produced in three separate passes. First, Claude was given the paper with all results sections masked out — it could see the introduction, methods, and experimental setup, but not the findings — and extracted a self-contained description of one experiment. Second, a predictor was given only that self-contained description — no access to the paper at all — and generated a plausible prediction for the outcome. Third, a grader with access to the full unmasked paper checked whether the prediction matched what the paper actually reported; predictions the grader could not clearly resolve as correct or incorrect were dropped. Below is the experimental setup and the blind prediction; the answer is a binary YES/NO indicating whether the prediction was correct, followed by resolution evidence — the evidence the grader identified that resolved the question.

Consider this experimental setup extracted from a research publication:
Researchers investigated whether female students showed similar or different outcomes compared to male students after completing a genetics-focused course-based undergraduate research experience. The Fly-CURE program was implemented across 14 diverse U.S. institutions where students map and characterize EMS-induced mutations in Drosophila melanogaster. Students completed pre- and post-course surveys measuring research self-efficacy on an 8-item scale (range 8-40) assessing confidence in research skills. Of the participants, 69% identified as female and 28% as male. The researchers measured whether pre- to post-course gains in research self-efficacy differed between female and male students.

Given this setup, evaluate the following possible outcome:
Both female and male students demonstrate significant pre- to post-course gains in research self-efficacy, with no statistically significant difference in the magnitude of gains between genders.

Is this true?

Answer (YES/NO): NO